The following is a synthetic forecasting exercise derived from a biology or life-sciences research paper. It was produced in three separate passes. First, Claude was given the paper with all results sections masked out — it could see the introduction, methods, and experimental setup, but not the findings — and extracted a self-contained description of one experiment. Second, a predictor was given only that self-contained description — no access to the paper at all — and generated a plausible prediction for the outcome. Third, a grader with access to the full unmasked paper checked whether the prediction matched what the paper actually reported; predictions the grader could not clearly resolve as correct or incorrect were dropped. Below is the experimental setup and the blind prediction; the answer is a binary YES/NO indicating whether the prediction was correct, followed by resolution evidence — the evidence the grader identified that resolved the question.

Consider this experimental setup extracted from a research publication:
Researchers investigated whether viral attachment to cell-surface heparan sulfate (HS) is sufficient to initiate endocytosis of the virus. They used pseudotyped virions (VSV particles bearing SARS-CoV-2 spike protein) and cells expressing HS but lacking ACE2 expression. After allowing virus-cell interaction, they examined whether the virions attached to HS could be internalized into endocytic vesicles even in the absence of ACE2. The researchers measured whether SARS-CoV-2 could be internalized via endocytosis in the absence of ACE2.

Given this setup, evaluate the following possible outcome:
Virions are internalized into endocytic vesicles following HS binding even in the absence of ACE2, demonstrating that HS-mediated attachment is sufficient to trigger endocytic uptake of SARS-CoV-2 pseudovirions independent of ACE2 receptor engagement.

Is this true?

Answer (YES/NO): YES